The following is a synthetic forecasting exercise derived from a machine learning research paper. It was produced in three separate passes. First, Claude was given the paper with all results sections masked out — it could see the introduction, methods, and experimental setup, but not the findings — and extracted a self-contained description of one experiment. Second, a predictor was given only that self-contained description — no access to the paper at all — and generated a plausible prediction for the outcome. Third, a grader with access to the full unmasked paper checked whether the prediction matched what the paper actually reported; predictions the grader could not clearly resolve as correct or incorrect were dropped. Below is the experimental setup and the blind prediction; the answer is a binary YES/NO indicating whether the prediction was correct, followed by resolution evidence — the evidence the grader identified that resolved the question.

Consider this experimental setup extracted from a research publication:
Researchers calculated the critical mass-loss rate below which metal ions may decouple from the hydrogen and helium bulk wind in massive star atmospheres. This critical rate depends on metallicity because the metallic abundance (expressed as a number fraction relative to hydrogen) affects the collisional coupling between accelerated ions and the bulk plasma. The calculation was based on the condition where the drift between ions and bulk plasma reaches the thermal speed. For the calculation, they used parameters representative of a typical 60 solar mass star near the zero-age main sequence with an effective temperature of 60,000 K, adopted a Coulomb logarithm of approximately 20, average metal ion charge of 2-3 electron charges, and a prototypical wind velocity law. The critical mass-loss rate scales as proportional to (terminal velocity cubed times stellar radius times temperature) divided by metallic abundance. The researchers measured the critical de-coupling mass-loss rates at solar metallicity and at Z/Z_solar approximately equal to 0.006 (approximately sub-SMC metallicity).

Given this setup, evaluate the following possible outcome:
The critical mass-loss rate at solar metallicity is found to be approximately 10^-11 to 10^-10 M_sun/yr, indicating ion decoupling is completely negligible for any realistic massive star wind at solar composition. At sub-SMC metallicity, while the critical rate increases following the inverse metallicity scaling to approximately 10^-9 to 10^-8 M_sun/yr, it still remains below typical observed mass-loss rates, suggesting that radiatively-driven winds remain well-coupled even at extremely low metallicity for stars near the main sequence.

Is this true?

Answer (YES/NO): NO